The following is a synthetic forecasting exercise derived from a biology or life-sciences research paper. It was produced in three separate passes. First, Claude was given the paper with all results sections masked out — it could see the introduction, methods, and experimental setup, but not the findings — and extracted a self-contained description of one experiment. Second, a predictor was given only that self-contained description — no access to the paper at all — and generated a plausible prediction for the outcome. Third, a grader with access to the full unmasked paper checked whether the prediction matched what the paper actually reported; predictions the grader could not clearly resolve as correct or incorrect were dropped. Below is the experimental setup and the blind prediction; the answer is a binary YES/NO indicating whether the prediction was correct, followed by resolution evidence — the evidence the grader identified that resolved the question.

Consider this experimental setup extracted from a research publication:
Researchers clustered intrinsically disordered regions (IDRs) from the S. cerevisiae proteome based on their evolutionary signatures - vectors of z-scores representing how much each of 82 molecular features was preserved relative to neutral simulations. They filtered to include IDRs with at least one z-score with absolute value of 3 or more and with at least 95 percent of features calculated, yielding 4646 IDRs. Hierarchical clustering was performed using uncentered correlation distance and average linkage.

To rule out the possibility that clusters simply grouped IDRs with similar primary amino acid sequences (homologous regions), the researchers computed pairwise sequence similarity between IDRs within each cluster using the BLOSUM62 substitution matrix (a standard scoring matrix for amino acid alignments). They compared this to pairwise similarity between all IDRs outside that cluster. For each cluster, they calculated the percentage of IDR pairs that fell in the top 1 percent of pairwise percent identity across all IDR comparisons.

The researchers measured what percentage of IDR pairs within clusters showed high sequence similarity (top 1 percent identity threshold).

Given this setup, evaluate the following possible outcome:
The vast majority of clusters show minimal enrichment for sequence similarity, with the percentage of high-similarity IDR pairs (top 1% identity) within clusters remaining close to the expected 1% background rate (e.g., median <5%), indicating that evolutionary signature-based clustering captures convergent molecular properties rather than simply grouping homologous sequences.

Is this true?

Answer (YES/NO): YES